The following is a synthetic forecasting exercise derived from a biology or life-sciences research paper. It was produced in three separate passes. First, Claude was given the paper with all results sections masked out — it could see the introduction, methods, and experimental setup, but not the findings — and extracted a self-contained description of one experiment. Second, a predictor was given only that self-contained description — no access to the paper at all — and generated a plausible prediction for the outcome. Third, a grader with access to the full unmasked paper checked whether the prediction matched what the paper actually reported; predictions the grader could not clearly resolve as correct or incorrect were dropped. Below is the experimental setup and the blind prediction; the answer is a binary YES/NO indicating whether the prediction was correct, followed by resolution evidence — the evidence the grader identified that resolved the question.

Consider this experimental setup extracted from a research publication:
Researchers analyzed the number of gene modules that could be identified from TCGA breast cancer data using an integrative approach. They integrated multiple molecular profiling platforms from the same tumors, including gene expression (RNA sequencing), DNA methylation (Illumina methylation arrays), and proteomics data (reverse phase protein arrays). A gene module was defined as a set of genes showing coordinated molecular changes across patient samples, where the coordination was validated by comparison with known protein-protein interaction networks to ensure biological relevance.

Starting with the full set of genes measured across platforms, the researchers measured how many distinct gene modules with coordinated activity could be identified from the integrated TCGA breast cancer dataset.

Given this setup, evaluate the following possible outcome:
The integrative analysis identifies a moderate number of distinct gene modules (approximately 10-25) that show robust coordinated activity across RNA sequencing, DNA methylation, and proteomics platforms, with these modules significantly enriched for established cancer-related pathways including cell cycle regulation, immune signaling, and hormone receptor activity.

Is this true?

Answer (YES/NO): NO